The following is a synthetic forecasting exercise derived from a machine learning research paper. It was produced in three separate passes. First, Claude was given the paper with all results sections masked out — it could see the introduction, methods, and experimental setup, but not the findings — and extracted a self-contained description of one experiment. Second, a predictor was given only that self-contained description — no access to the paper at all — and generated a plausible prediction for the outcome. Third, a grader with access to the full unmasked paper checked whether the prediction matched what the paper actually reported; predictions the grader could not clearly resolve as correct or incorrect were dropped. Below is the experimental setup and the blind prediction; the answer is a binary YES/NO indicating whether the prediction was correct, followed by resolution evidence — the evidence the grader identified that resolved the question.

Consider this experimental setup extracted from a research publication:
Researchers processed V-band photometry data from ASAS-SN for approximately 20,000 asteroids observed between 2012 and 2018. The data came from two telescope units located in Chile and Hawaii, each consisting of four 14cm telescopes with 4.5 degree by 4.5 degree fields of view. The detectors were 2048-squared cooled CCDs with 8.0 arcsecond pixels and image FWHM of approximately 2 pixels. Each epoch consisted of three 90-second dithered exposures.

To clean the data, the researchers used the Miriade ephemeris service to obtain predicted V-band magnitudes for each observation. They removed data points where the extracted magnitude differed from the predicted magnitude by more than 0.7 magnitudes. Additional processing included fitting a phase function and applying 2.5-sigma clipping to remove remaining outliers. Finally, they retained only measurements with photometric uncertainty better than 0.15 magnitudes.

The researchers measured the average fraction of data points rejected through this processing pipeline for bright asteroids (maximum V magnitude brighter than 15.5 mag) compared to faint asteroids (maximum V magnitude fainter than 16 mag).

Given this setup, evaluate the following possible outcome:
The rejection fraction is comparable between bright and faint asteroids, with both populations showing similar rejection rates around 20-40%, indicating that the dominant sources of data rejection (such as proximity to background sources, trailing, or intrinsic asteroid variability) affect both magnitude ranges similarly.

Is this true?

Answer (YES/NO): NO